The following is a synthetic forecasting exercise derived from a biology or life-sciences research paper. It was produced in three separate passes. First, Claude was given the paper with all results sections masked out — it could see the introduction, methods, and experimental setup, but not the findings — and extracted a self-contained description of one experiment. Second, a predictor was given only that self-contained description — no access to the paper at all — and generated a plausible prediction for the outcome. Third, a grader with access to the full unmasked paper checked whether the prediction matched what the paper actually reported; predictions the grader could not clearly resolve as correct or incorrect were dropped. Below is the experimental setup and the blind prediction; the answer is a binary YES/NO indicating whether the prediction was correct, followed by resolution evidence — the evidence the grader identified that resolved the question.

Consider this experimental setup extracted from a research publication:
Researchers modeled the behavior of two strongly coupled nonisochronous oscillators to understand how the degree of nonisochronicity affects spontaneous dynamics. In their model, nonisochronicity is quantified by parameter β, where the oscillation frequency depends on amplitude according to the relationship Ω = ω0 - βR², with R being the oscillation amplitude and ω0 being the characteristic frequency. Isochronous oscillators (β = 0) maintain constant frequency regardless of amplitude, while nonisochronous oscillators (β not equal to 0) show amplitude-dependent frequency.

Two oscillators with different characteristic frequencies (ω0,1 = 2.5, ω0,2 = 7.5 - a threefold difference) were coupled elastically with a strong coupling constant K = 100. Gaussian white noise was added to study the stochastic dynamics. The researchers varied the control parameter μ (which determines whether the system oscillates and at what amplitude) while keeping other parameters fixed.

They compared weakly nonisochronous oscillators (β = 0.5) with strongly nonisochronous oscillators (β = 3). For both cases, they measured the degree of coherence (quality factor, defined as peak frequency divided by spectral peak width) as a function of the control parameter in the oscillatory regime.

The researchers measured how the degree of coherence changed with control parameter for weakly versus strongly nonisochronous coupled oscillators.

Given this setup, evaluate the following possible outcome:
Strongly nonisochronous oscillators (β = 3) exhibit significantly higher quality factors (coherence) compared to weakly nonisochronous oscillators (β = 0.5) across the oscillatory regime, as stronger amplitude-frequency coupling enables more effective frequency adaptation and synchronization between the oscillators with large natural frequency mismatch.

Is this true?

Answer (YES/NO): NO